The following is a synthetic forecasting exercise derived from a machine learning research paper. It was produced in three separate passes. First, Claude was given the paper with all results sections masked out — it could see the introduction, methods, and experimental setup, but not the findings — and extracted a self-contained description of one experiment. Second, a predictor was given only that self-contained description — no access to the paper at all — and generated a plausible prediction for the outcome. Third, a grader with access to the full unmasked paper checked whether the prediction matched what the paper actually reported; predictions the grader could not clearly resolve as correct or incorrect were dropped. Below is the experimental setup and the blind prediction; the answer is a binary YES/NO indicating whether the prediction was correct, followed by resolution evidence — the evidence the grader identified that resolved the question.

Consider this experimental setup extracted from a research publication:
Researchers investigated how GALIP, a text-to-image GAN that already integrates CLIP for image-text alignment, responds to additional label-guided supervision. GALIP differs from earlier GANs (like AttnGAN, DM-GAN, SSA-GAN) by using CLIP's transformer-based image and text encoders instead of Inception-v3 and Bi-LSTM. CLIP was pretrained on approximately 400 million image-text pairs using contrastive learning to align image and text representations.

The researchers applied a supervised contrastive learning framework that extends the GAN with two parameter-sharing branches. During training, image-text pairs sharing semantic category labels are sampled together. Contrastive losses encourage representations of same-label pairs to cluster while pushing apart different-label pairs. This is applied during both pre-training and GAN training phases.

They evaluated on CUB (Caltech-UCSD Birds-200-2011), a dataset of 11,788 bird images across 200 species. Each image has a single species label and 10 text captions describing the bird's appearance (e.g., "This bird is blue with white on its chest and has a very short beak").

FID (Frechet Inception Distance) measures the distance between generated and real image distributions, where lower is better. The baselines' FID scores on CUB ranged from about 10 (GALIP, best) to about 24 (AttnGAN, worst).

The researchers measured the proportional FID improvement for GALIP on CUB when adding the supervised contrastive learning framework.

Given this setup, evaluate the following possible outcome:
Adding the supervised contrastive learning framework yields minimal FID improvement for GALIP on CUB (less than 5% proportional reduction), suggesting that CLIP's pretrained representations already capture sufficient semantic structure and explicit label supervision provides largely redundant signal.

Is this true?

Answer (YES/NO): YES